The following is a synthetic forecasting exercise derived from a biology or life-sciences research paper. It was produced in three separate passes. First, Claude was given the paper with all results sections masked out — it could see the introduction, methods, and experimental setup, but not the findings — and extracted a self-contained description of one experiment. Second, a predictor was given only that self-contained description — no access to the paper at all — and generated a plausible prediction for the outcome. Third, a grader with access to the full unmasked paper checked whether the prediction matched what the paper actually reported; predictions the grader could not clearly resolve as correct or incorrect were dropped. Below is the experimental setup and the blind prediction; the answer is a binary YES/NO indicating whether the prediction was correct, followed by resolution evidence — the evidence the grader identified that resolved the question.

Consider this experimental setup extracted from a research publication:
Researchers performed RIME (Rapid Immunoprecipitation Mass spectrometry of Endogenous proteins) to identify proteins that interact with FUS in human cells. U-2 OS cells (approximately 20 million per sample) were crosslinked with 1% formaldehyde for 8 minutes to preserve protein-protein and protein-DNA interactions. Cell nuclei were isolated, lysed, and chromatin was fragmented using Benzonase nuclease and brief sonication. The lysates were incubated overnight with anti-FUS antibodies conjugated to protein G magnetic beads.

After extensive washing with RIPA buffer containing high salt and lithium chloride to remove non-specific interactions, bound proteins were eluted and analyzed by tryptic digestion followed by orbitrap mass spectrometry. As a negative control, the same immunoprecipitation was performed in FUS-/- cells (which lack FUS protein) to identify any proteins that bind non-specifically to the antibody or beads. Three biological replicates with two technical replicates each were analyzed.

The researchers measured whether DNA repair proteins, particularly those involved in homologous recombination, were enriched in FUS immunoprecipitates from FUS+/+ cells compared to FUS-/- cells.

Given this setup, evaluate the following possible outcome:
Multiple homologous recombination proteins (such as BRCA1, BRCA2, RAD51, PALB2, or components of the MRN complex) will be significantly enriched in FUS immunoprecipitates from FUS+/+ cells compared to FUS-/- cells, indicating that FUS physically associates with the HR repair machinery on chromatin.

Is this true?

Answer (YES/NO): NO